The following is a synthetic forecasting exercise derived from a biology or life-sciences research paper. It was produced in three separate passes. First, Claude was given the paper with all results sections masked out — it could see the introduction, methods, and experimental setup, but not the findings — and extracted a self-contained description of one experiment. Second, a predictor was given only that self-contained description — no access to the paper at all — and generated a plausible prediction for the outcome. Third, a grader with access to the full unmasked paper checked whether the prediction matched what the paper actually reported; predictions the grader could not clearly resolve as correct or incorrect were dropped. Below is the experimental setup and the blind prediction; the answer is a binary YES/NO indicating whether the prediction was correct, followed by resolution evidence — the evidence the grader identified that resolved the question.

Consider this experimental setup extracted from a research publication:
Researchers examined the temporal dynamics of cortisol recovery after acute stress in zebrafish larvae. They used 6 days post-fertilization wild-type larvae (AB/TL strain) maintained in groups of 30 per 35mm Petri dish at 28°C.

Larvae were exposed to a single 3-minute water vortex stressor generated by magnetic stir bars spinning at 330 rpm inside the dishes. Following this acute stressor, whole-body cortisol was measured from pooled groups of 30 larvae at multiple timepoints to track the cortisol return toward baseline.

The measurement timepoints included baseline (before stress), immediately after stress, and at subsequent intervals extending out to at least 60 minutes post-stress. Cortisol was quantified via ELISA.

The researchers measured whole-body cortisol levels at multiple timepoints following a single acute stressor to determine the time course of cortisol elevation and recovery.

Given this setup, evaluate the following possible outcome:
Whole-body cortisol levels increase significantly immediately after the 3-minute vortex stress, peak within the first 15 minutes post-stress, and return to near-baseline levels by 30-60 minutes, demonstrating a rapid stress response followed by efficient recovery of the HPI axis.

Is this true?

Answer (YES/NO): YES